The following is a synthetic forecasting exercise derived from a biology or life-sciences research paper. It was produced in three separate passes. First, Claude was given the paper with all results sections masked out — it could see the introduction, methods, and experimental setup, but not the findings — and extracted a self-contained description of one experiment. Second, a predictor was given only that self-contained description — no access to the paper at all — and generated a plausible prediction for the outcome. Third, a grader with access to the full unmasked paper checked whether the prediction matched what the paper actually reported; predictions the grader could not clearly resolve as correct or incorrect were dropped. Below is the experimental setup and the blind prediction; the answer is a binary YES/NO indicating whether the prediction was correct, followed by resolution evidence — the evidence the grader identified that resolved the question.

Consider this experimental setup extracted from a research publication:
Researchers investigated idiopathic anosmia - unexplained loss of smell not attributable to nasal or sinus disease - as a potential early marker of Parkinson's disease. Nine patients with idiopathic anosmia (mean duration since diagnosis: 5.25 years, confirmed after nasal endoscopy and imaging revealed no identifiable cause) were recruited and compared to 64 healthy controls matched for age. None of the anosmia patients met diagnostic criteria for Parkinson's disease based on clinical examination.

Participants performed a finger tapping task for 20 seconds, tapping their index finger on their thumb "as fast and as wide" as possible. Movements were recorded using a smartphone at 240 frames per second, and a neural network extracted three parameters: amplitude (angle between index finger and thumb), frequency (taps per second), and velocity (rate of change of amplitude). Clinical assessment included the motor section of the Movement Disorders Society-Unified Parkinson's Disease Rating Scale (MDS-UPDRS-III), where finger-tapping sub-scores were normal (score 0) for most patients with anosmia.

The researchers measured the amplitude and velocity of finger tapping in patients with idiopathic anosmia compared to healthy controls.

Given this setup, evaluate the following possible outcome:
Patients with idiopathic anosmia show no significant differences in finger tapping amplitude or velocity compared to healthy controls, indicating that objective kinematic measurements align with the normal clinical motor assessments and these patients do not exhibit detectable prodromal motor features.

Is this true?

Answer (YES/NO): NO